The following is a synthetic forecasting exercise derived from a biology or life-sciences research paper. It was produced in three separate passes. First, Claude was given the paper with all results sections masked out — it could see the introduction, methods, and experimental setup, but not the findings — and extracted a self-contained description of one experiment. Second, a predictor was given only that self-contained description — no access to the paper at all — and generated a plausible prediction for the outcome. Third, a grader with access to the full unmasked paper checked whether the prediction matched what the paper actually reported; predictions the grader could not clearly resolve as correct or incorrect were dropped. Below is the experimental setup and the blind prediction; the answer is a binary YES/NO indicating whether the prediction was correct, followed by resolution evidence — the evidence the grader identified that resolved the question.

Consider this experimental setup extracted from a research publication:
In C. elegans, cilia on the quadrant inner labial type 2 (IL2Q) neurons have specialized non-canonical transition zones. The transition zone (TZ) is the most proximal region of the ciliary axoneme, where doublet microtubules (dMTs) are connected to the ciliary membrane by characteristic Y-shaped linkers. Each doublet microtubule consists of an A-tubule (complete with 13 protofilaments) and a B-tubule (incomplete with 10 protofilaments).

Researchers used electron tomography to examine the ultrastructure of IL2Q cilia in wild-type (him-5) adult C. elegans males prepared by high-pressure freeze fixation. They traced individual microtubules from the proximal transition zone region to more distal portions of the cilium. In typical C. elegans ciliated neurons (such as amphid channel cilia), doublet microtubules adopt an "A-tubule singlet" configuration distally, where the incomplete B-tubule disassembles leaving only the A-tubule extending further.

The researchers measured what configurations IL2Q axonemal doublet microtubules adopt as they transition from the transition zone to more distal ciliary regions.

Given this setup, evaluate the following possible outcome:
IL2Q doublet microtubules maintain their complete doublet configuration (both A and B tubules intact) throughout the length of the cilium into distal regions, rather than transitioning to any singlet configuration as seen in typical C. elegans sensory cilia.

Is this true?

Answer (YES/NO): NO